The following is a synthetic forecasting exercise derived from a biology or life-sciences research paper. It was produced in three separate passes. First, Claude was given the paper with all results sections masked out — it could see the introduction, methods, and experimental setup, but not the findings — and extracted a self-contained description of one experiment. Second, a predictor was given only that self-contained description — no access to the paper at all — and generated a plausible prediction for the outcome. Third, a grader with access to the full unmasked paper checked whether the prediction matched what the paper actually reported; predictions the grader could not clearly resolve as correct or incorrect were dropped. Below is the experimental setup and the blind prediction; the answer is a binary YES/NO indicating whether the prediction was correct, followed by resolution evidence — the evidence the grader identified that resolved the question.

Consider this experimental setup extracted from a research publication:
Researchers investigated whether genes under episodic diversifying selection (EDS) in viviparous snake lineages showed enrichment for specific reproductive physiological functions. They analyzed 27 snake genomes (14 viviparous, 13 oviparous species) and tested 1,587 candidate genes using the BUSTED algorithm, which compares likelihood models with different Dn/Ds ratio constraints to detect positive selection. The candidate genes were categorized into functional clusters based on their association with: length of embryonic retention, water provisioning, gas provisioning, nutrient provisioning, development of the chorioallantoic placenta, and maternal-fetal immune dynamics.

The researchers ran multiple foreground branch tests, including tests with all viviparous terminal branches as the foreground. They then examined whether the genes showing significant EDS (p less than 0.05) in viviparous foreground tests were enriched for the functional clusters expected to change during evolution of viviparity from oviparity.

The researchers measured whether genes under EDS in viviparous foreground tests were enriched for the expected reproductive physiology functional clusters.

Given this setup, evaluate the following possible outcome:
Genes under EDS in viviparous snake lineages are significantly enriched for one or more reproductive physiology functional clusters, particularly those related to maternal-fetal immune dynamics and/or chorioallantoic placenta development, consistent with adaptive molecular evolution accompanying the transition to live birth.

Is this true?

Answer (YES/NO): NO